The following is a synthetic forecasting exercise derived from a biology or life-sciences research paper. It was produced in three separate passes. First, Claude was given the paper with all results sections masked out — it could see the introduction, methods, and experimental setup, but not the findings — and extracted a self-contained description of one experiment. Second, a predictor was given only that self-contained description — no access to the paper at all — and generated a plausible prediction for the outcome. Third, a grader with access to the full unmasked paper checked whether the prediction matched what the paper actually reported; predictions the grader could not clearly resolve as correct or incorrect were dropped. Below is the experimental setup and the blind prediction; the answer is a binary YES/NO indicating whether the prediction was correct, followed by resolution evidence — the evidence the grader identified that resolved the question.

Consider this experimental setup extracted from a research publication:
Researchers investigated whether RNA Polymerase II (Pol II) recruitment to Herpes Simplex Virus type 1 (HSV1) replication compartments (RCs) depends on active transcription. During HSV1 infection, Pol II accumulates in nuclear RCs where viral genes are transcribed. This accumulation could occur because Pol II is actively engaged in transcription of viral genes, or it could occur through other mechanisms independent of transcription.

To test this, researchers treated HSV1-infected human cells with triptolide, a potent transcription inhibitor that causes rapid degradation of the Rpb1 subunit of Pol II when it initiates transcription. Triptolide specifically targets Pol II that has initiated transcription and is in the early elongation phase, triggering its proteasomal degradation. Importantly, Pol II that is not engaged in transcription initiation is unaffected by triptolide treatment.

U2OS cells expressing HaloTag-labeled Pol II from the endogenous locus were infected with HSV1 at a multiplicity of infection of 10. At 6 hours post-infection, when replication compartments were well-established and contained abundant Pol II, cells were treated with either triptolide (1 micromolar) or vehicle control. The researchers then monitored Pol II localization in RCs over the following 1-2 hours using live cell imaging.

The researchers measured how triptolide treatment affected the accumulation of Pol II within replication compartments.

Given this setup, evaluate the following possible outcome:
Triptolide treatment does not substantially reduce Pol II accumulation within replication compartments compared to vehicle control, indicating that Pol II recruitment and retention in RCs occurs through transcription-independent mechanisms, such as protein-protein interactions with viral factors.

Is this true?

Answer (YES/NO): NO